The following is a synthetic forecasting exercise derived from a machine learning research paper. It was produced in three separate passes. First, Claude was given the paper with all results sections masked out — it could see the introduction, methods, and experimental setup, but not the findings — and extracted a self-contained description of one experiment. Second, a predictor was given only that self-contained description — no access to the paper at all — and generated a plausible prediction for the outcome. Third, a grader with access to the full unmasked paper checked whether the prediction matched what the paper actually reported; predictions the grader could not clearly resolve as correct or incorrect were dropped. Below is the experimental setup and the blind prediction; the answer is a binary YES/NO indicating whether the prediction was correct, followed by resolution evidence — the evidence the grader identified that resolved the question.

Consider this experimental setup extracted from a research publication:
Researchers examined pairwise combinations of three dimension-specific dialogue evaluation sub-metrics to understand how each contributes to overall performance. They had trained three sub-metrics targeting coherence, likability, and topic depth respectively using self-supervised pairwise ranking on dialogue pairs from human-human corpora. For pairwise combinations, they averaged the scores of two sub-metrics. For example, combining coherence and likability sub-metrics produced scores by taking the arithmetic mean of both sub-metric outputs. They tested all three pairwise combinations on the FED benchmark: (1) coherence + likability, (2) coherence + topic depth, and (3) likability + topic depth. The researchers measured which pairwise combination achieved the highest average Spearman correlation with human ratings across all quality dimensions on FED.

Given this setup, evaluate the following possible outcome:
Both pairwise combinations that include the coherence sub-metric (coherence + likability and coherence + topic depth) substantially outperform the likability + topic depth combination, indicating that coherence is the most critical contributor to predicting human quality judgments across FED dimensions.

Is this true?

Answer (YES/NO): YES